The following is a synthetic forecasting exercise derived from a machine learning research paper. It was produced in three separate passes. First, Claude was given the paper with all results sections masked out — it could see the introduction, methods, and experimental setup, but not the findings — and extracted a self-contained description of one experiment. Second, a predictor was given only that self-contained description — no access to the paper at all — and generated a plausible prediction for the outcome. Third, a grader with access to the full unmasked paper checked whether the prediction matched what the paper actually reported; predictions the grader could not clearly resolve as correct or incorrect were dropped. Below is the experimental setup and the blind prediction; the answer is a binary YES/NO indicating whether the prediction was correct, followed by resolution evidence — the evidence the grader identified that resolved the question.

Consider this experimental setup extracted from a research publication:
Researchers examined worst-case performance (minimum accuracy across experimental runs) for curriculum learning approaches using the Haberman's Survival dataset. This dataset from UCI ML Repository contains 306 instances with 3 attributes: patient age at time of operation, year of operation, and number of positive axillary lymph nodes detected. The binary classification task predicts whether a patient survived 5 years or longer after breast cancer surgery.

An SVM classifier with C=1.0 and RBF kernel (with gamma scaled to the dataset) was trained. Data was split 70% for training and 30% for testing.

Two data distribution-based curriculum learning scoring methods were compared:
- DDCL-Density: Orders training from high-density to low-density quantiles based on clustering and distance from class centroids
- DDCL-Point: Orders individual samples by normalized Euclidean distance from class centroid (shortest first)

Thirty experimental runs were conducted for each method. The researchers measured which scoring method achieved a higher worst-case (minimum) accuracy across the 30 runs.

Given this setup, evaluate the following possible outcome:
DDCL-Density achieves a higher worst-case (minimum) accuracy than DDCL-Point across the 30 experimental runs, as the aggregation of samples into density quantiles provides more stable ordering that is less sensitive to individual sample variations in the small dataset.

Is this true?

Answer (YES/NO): NO